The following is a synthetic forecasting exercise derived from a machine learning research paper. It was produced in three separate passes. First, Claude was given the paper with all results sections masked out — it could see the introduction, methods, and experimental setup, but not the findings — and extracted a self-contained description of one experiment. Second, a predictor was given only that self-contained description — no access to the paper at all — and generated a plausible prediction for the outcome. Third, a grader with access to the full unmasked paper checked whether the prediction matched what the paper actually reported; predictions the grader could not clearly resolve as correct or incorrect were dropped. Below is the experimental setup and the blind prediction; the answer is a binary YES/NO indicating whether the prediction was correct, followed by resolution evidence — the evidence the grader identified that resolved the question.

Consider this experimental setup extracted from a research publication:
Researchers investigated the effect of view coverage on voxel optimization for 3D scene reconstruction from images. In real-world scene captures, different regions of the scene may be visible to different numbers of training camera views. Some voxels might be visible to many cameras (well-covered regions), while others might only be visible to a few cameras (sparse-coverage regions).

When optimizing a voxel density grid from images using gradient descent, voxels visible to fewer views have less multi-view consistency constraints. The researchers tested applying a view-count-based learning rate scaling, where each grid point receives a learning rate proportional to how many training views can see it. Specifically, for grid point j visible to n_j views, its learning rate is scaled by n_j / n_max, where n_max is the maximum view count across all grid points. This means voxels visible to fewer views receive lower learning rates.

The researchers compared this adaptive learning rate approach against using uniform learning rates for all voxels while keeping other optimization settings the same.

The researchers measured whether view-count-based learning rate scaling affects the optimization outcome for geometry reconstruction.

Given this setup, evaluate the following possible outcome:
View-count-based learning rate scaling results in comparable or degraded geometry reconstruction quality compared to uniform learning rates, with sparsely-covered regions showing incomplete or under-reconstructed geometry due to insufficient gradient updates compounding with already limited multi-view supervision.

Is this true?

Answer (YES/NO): NO